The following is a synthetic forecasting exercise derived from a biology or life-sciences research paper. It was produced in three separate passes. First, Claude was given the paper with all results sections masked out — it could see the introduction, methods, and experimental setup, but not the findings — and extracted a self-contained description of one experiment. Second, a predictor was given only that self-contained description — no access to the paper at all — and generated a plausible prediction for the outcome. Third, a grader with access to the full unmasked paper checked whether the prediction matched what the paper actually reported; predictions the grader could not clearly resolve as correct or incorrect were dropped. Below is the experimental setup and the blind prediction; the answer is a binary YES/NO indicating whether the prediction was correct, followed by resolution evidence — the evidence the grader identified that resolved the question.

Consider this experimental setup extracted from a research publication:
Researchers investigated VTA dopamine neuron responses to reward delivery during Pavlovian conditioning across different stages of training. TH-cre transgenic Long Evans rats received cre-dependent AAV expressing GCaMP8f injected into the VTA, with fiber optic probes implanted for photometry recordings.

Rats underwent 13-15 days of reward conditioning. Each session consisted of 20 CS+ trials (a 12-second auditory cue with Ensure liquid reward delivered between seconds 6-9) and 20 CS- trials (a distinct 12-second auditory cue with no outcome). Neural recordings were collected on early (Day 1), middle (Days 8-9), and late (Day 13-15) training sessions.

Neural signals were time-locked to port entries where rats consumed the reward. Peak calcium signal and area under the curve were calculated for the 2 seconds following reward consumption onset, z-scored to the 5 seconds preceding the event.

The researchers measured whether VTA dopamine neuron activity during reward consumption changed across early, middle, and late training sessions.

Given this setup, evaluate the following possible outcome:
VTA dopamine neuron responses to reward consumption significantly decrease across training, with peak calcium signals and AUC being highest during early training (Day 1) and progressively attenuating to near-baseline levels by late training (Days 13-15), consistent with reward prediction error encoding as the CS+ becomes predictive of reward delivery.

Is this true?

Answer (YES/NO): NO